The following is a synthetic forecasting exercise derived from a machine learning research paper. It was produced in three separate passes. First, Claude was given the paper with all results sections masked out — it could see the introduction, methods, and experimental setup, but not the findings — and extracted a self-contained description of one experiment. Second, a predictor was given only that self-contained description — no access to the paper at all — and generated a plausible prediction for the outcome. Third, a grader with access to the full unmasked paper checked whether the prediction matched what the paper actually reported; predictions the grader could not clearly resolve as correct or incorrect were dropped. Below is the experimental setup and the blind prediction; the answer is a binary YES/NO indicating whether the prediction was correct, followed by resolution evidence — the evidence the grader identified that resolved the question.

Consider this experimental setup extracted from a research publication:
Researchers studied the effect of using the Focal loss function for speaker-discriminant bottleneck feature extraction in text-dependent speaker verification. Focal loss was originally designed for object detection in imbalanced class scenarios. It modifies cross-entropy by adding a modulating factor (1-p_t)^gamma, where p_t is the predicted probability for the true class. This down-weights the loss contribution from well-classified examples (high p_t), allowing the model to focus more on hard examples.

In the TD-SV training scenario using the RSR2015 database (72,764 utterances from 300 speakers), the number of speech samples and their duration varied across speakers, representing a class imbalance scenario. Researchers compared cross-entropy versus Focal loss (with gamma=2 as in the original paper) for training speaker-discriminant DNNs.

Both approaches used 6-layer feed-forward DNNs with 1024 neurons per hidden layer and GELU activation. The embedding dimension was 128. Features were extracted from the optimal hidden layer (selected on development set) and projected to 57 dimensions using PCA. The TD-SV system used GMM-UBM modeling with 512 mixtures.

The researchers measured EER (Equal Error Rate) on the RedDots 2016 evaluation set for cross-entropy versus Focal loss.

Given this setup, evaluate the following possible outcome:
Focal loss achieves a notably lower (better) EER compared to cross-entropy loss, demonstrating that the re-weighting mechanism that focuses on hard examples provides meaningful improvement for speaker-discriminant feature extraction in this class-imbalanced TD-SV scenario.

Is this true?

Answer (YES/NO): NO